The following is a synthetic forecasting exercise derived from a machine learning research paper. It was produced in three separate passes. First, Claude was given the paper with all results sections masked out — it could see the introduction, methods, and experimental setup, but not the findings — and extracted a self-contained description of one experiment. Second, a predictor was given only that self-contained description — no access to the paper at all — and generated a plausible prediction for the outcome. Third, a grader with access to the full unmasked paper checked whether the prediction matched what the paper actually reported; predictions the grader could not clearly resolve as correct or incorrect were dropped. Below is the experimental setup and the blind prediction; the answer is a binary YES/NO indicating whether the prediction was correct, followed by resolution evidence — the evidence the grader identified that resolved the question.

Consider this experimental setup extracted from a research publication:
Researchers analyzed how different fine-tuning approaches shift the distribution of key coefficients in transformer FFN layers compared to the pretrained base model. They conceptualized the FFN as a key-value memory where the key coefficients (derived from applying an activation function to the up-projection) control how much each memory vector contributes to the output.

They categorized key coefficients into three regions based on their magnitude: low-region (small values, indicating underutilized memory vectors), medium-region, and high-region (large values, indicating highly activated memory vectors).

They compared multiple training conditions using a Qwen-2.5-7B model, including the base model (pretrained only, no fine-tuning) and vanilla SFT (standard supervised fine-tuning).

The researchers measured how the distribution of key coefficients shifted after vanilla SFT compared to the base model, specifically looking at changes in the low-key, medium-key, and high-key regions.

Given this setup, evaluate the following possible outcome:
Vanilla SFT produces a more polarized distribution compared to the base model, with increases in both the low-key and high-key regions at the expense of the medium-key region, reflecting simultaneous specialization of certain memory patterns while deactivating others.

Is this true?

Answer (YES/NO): NO